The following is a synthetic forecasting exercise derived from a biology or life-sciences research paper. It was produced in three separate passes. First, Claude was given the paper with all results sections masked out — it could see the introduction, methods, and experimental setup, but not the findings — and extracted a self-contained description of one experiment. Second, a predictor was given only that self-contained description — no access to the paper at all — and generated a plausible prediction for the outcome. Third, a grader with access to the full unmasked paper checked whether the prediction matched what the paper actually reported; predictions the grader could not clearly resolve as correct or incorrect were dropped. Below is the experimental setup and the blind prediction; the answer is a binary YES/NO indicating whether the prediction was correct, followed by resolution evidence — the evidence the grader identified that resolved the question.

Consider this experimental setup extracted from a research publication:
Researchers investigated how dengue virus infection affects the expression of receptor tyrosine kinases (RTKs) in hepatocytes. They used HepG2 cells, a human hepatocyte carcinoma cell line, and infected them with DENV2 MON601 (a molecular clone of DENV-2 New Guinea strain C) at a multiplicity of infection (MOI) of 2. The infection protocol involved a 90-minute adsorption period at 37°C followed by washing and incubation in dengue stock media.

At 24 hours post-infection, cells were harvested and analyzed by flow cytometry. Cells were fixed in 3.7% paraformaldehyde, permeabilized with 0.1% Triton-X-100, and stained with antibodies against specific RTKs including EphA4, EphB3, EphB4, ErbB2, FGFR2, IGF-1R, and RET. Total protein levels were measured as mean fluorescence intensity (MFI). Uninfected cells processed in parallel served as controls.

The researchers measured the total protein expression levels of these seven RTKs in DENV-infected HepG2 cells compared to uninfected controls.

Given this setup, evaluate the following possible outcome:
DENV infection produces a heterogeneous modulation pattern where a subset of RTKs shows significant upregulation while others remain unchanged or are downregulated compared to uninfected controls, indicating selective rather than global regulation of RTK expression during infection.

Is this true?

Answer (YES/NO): NO